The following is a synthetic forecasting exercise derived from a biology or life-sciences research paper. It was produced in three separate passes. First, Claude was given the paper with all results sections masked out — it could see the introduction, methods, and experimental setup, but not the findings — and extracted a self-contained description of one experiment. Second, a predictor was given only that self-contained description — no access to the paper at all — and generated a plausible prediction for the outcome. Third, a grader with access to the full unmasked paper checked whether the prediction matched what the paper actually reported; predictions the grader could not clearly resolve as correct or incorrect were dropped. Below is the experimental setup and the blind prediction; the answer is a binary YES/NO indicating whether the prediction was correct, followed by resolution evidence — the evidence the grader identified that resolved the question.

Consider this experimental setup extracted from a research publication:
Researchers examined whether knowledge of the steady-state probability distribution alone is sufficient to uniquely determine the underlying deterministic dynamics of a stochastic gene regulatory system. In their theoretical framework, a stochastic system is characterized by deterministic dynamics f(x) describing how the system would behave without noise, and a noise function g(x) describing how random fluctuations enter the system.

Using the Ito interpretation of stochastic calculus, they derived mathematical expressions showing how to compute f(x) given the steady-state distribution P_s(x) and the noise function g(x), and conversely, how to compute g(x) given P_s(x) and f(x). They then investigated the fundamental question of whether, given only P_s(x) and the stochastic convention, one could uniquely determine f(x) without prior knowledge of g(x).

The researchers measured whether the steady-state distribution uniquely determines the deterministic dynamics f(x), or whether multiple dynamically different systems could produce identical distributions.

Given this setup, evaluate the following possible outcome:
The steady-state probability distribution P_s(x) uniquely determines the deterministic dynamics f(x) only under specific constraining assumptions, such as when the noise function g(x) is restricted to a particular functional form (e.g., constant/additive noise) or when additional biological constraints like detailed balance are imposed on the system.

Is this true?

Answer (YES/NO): NO